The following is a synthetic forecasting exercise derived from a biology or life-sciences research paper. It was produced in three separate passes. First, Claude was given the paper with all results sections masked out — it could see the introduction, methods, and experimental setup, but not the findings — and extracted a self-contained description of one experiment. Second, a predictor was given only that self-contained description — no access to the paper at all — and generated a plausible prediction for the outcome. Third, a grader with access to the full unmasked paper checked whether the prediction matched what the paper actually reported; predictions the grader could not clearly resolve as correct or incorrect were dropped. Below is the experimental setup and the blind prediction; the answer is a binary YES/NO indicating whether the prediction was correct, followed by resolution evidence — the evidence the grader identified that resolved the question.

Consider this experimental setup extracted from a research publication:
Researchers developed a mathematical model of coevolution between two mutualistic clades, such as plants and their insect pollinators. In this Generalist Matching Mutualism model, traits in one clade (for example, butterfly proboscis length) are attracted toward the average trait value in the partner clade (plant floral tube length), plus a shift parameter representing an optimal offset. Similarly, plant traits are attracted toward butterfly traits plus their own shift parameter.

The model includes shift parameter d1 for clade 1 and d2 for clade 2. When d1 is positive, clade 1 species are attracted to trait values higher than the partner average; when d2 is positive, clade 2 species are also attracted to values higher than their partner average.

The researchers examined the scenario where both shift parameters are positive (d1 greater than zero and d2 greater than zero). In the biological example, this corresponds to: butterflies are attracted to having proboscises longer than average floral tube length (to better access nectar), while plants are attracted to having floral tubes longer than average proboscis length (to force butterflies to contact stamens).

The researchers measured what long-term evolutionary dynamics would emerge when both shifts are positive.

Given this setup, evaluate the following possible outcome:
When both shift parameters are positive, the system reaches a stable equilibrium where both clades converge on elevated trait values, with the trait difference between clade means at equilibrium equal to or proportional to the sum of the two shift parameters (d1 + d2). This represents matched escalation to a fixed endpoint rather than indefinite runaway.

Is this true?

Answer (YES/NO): NO